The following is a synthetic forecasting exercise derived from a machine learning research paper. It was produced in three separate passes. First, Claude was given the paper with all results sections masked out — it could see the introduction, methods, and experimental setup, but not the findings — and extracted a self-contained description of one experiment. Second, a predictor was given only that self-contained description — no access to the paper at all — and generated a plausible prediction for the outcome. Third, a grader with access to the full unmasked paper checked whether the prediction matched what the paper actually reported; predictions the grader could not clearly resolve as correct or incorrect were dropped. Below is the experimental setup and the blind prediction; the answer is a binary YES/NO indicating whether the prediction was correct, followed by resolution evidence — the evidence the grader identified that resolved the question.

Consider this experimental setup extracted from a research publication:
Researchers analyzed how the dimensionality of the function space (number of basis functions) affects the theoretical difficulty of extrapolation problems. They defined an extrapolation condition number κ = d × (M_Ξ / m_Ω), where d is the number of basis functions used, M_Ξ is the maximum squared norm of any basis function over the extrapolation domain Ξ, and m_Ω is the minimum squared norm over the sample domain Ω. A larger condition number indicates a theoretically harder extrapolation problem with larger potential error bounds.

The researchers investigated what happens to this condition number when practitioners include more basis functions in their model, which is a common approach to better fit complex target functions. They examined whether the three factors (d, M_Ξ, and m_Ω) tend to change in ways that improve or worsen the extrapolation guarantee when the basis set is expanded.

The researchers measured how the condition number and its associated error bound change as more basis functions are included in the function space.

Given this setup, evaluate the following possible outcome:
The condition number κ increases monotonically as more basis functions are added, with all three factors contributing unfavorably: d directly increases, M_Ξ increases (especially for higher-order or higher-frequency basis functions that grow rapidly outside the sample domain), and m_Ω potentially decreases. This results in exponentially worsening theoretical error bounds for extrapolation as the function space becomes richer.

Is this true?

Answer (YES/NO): NO